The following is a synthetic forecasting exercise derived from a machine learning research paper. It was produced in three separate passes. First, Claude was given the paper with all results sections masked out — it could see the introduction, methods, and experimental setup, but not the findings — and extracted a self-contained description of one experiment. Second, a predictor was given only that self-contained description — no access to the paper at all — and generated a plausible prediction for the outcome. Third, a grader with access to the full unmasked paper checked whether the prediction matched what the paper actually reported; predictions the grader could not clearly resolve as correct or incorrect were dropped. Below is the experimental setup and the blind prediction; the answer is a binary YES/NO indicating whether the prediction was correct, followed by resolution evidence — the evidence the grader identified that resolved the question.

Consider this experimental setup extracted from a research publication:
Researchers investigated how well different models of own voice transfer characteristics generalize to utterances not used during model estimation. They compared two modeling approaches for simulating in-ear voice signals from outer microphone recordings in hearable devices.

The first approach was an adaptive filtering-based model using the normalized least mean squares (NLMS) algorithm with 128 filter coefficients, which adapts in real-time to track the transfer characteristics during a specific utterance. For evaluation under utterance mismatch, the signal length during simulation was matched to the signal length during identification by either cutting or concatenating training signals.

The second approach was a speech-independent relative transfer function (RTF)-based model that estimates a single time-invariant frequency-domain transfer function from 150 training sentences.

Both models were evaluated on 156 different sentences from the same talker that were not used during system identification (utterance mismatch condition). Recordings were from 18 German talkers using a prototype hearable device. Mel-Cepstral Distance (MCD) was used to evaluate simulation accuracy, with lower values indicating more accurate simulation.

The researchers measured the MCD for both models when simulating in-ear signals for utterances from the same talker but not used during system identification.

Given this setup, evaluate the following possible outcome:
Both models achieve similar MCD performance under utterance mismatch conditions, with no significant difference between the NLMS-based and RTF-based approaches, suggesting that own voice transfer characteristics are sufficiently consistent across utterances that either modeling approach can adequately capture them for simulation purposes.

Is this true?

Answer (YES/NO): NO